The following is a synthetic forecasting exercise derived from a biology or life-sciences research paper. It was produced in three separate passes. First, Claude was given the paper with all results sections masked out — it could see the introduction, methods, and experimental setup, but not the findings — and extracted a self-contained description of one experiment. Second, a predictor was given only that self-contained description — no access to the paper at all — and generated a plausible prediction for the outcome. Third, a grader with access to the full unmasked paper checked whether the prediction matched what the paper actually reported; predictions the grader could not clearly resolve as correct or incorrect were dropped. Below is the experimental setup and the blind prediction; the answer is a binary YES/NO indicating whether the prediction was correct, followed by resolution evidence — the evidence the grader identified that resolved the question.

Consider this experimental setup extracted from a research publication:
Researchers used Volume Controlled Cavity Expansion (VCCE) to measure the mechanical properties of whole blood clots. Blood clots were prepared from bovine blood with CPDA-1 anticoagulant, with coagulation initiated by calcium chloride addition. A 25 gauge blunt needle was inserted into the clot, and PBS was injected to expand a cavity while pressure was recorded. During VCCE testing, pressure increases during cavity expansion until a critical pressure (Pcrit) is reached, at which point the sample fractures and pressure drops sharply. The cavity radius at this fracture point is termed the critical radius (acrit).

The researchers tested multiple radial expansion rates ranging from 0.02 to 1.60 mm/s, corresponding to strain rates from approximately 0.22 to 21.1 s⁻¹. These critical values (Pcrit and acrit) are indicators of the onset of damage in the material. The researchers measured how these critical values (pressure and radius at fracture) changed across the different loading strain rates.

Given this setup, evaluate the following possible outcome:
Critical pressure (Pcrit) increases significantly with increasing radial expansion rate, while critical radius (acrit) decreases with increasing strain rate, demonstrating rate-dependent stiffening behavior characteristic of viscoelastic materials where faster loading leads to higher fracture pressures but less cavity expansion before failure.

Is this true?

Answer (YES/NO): NO